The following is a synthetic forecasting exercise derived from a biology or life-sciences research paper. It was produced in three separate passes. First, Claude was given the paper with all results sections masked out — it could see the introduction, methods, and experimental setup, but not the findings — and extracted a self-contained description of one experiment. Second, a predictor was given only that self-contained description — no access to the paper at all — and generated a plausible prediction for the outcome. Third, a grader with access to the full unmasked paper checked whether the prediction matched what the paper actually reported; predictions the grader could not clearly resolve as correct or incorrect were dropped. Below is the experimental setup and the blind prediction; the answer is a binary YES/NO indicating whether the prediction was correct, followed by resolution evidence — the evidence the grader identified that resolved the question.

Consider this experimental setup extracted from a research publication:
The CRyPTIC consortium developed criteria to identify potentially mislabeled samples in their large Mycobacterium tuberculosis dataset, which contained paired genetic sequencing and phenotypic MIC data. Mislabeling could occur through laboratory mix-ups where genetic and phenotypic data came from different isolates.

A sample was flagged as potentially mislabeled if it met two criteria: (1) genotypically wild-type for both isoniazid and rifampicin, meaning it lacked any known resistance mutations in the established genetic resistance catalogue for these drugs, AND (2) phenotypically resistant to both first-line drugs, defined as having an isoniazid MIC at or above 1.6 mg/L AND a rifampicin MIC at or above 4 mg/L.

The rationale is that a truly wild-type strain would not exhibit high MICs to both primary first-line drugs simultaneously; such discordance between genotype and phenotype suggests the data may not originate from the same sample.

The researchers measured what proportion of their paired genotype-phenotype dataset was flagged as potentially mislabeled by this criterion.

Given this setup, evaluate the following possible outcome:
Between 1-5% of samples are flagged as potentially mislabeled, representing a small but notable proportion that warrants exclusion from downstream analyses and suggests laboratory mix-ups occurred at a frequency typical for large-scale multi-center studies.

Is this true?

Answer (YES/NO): NO